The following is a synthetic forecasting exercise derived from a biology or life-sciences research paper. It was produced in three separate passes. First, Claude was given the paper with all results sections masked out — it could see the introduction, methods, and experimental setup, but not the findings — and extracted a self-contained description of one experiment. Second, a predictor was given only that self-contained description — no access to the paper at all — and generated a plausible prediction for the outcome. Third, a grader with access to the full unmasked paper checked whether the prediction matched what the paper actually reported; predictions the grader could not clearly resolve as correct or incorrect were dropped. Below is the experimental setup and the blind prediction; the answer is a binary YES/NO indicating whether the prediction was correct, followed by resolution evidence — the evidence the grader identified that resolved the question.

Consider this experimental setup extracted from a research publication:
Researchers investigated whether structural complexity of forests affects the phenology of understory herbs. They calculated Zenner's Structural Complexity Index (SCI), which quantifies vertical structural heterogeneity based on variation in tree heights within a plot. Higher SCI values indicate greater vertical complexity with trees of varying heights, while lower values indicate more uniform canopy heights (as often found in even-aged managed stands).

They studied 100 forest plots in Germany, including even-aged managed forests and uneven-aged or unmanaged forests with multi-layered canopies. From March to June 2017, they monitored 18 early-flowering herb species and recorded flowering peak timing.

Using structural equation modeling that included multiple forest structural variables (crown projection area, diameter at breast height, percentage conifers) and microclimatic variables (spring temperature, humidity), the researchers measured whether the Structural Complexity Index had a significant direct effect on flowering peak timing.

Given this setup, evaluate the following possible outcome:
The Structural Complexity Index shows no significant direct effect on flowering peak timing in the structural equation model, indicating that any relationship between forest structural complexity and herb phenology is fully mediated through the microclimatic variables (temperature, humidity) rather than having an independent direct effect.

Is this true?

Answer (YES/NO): YES